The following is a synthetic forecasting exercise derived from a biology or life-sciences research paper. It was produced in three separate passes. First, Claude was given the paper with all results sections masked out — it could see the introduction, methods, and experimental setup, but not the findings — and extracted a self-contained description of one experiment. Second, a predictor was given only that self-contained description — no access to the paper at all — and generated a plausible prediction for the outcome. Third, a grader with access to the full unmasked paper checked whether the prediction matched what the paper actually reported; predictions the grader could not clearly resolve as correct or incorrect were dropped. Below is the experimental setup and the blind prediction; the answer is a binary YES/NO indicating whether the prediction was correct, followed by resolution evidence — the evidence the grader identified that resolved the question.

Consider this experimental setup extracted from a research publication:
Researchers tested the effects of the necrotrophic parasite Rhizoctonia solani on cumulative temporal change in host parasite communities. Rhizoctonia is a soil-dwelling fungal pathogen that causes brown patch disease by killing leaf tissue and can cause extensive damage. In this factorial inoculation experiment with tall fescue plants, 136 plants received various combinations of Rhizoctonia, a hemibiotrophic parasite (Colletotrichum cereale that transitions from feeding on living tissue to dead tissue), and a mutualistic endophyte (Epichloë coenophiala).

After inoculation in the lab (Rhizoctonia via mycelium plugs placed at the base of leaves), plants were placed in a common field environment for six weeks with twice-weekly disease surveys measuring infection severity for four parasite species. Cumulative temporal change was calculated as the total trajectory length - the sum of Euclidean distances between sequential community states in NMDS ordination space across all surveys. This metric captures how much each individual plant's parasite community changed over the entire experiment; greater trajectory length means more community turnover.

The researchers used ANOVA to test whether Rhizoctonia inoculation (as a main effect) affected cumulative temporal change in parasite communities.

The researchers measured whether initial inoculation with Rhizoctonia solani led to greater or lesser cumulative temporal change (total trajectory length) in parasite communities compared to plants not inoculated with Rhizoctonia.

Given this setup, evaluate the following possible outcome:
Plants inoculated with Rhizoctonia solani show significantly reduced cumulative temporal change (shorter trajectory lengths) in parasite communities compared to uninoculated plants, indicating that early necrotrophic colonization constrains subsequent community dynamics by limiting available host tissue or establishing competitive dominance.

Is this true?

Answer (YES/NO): NO